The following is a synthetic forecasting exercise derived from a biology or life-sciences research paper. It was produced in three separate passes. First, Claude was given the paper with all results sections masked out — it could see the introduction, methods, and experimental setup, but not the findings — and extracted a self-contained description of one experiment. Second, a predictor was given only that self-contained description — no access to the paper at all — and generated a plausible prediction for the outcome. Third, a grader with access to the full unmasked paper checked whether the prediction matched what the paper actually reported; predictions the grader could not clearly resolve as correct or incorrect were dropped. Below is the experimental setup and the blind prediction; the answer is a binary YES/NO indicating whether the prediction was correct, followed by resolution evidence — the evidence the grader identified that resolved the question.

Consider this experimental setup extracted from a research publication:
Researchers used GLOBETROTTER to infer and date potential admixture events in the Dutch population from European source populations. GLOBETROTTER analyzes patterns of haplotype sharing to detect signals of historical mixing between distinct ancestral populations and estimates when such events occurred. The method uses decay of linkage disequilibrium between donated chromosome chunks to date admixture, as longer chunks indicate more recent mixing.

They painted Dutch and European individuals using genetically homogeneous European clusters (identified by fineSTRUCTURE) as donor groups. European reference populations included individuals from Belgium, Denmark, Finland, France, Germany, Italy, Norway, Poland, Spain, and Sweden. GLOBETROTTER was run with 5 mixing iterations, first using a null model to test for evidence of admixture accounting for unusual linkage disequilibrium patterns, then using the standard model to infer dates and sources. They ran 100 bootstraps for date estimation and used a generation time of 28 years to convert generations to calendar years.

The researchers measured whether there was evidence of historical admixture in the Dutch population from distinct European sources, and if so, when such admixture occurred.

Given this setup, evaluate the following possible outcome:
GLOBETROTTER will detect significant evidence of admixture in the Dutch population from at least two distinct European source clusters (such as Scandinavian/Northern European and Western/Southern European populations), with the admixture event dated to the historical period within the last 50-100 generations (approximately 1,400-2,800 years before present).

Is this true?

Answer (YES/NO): NO